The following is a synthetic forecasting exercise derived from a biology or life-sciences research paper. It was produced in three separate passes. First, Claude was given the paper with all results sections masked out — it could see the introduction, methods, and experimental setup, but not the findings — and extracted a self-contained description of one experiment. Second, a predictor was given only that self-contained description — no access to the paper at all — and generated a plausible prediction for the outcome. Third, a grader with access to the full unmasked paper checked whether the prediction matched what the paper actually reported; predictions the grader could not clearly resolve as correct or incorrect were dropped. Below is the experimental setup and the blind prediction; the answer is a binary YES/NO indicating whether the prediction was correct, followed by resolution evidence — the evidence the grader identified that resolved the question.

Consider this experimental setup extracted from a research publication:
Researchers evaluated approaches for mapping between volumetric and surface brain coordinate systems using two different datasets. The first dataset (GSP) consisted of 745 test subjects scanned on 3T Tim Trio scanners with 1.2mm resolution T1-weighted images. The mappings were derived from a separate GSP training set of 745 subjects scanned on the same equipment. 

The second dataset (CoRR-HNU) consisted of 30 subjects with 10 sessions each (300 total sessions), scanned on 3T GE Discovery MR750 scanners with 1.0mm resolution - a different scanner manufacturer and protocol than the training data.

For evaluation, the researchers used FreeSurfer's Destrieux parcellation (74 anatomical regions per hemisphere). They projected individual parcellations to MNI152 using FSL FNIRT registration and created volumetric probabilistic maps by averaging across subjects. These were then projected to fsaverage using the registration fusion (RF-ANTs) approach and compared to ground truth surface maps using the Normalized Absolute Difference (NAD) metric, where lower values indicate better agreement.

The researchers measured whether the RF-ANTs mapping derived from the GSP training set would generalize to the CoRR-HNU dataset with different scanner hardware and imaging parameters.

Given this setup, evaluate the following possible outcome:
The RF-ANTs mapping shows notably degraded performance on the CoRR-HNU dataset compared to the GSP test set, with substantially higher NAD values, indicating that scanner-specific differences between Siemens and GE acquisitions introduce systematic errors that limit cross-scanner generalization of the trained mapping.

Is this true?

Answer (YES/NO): NO